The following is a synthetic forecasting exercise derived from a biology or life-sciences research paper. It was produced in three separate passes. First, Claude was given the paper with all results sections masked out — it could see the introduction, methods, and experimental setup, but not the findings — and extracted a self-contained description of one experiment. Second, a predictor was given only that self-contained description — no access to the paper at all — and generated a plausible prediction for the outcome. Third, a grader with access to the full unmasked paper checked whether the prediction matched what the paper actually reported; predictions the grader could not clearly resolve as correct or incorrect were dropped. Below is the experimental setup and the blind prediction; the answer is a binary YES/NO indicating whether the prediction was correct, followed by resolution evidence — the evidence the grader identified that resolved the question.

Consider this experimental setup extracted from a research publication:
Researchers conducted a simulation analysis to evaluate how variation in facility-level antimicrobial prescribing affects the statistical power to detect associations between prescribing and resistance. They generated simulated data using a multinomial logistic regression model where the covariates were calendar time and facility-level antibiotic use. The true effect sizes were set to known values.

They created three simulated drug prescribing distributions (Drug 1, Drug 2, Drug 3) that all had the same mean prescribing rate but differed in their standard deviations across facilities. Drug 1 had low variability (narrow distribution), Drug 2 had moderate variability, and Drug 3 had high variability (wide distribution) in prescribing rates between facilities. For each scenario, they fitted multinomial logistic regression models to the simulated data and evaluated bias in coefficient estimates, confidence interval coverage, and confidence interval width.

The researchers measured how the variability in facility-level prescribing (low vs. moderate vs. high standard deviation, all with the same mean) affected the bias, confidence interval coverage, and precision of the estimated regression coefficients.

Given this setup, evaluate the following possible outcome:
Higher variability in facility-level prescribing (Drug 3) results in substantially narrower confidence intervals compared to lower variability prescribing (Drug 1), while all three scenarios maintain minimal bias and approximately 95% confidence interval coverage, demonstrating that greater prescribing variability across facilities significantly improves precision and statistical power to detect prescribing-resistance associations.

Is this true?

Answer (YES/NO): YES